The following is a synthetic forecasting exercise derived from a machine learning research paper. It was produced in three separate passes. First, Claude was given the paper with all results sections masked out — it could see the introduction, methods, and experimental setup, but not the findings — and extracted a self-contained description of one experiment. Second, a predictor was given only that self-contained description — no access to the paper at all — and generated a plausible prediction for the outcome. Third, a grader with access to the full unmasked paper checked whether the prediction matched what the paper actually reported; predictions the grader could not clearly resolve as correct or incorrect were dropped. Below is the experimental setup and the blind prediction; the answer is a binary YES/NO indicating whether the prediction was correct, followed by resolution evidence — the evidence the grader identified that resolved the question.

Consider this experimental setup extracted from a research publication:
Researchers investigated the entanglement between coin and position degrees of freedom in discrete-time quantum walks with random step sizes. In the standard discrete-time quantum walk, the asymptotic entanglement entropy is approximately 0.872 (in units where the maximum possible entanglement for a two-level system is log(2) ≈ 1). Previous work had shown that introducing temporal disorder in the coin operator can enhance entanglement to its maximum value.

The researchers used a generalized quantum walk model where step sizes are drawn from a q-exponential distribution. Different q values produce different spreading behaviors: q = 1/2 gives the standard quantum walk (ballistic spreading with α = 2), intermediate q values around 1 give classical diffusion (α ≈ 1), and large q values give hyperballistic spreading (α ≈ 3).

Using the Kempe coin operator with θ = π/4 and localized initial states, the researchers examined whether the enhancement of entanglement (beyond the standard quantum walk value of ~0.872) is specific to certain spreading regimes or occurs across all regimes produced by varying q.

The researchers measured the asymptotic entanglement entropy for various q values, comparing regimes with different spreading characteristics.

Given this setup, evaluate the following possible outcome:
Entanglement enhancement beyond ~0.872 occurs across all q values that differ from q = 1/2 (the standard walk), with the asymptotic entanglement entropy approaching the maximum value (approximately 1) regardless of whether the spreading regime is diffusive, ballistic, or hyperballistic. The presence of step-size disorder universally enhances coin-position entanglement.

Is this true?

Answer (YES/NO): YES